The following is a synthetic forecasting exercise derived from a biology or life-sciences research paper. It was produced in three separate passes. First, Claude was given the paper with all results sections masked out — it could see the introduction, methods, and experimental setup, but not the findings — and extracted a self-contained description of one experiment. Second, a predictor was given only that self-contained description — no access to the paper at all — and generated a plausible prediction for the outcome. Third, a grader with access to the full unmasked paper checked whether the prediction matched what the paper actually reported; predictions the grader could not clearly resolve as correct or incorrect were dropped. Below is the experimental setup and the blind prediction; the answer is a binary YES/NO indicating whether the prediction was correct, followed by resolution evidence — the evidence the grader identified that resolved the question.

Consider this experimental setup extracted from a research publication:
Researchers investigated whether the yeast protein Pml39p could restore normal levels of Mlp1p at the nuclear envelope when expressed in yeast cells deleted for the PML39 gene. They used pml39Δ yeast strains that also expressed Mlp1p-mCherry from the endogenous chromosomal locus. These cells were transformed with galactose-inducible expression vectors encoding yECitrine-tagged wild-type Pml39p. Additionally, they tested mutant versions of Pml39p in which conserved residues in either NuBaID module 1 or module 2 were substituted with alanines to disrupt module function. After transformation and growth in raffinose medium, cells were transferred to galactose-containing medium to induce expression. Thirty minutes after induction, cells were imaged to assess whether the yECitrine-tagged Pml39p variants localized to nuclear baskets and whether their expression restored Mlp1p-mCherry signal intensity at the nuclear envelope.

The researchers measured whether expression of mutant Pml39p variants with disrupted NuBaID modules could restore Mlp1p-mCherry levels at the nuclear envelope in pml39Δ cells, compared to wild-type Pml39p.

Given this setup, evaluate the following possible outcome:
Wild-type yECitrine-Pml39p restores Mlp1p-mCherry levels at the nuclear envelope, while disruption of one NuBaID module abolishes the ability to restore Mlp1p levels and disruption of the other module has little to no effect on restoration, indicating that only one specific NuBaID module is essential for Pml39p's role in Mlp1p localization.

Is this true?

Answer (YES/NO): NO